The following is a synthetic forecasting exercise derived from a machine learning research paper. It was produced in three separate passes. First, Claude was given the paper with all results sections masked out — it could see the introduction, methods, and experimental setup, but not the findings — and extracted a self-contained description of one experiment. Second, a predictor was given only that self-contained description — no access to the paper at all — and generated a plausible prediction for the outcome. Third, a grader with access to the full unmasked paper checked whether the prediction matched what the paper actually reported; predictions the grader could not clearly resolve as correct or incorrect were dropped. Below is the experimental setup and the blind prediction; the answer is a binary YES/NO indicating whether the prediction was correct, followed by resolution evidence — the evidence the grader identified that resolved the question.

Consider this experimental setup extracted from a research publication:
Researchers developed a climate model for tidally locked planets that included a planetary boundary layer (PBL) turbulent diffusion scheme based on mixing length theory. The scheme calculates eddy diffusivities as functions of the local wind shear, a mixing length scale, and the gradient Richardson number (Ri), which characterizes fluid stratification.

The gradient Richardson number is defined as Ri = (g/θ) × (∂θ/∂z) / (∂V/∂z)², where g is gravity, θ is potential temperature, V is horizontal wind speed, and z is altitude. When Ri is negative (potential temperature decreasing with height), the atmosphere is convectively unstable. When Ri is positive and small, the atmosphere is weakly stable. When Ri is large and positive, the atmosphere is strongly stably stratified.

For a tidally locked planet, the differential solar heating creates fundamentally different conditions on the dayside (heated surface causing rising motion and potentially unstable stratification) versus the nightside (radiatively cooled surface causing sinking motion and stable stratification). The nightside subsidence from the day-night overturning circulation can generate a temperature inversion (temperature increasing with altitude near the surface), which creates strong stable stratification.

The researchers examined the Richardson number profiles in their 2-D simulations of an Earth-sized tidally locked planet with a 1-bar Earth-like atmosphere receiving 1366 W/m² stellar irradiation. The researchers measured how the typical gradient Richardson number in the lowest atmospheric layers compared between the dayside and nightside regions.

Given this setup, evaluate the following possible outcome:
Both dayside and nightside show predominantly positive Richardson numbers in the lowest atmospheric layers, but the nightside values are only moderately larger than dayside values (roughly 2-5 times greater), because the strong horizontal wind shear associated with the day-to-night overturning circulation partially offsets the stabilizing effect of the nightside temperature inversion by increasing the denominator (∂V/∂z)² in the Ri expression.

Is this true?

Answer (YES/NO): NO